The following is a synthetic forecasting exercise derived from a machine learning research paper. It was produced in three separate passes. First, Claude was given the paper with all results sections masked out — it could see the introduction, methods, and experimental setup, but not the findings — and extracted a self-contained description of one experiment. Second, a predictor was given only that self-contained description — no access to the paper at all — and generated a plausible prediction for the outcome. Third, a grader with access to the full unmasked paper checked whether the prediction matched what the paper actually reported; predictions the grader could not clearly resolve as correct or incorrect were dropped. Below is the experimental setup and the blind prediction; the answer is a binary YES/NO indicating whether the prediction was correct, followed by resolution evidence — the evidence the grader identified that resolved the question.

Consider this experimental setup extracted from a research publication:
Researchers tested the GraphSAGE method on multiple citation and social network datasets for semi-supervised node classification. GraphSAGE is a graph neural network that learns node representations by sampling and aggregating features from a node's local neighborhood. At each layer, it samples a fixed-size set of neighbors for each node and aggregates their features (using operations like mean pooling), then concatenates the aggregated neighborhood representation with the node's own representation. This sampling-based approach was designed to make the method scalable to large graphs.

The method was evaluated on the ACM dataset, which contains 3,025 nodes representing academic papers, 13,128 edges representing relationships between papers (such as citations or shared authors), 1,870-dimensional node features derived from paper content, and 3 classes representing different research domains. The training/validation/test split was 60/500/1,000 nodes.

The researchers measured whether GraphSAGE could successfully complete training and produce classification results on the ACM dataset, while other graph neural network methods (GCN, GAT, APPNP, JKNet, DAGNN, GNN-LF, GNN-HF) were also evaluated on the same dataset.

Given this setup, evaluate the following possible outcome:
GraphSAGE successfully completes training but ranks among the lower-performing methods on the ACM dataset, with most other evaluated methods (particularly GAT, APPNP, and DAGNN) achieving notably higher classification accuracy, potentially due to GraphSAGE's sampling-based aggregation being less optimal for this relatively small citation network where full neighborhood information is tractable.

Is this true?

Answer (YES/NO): NO